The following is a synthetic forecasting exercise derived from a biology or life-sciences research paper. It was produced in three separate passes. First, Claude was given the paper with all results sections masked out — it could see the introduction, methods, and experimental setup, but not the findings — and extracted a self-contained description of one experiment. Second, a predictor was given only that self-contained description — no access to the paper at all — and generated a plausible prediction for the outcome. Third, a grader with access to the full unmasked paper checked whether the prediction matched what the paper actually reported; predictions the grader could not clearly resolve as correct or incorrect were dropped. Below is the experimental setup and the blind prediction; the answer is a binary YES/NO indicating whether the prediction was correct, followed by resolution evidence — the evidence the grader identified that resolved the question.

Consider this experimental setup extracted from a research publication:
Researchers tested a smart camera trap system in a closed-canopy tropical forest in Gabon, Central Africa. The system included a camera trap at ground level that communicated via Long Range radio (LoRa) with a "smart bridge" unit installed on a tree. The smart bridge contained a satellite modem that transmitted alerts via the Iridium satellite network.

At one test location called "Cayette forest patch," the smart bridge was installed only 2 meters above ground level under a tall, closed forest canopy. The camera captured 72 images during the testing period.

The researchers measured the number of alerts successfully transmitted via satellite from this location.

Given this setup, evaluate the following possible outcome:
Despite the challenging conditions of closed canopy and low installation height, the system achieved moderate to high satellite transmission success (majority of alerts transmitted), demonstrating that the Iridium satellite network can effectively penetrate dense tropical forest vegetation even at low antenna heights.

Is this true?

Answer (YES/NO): NO